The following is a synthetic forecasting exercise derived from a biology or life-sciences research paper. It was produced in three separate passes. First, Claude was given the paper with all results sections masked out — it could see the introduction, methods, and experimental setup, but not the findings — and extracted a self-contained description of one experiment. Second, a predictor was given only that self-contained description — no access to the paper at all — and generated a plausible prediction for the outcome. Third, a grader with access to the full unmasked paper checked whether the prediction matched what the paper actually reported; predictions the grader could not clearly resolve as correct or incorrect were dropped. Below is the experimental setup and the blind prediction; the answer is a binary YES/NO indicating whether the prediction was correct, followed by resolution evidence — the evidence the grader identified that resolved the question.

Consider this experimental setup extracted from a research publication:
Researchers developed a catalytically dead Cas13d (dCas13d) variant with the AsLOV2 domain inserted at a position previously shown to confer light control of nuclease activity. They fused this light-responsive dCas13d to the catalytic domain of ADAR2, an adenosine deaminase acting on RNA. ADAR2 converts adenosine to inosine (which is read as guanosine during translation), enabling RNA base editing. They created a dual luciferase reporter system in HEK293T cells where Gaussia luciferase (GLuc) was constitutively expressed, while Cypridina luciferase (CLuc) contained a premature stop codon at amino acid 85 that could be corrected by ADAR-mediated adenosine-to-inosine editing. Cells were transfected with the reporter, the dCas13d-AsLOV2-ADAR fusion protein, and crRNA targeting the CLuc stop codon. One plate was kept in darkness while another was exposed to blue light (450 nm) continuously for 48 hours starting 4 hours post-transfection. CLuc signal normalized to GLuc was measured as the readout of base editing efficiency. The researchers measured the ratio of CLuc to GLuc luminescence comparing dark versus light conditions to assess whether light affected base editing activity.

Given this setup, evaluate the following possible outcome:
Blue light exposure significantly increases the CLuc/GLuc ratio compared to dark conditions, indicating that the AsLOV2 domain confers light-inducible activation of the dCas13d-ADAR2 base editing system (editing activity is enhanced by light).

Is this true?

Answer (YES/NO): NO